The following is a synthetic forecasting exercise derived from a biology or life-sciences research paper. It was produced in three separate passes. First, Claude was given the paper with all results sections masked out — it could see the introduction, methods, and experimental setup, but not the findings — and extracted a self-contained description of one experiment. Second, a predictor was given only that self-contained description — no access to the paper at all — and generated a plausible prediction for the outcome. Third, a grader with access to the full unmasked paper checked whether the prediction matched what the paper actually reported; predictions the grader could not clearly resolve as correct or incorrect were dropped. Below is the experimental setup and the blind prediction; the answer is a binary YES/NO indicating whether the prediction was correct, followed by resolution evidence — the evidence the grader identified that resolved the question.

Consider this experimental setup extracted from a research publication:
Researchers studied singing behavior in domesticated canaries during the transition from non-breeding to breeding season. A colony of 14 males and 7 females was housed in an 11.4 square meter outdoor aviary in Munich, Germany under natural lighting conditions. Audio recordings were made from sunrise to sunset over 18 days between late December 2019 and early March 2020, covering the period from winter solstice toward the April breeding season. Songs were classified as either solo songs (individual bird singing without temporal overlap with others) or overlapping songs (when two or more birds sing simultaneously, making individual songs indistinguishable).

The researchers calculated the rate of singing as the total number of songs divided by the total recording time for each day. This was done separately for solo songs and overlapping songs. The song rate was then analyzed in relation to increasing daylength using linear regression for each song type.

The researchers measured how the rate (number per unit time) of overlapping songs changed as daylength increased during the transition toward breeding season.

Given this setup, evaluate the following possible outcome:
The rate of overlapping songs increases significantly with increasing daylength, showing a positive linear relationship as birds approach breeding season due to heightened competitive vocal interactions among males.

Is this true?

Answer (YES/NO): NO